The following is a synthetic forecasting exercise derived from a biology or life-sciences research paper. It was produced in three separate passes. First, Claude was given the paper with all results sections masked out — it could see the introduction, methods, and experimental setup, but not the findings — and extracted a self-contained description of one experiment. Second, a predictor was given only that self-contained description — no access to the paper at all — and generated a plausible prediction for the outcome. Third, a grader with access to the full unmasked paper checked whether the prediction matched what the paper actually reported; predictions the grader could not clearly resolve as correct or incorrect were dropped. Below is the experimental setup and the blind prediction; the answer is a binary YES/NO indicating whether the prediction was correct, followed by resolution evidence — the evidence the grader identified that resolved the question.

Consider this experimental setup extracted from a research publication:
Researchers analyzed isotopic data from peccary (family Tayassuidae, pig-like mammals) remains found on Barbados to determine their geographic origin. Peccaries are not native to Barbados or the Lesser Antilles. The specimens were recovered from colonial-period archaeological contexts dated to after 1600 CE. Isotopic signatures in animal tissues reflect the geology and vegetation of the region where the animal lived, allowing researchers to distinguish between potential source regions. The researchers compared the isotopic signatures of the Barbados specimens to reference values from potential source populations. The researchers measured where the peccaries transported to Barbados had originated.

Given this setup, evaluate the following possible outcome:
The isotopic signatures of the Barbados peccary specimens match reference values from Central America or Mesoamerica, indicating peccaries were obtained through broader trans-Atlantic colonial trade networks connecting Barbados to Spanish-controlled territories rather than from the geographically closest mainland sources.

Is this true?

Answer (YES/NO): NO